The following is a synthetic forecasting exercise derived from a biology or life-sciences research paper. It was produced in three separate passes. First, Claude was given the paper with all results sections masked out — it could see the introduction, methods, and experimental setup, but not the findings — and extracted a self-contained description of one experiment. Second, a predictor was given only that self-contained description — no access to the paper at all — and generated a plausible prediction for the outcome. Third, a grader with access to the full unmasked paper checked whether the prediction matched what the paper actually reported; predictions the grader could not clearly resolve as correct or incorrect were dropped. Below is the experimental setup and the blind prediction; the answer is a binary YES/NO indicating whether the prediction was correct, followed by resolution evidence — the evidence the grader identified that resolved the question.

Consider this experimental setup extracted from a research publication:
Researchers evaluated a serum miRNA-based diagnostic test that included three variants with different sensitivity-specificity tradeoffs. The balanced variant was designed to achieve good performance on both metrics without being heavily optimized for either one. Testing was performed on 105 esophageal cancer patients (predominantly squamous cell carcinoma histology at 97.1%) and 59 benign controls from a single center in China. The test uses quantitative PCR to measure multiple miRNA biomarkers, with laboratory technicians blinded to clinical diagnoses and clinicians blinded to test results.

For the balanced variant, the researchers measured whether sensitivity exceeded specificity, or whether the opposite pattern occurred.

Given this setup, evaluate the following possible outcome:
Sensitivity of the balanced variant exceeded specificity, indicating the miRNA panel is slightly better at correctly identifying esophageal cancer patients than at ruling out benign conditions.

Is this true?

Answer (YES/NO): YES